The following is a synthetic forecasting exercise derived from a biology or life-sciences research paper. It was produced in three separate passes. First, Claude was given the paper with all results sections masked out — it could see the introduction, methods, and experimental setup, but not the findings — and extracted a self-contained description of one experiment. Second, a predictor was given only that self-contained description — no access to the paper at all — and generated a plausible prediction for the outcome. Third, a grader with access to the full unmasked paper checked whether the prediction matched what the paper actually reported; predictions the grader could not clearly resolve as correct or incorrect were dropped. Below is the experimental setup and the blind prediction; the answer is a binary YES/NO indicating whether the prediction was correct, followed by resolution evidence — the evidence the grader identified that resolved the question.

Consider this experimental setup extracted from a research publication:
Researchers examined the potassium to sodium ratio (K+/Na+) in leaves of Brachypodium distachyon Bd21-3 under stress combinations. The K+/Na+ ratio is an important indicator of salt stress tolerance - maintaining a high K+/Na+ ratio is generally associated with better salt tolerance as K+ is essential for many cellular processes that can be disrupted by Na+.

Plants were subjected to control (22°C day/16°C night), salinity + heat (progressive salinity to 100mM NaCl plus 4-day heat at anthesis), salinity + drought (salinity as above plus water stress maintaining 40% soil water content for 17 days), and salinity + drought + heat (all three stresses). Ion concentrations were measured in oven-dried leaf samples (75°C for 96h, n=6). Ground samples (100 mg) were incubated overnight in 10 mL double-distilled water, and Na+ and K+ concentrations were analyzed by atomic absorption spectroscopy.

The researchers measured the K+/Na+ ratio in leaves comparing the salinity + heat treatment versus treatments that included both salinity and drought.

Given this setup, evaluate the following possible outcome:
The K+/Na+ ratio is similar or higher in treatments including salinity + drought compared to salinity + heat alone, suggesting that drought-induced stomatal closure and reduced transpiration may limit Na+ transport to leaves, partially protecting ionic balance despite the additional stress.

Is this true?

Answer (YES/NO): YES